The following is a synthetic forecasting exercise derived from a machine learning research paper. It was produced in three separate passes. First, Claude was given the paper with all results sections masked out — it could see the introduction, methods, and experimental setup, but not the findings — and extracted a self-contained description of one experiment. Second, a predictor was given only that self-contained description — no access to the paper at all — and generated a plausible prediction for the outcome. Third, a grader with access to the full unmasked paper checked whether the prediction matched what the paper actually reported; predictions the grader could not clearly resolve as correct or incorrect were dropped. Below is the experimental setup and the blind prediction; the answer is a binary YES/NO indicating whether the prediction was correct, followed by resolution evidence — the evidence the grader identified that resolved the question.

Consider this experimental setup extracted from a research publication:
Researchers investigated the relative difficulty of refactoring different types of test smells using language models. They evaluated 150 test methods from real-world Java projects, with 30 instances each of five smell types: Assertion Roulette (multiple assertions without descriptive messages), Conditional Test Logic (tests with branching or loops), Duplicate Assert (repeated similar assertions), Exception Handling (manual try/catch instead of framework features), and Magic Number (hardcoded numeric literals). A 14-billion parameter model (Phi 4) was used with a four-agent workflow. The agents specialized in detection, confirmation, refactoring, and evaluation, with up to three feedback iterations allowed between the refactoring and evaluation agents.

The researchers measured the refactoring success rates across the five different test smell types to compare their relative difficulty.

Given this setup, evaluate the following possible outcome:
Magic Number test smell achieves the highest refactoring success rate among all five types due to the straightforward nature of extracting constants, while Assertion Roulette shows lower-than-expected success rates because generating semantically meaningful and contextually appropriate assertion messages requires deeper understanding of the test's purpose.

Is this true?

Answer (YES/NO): NO